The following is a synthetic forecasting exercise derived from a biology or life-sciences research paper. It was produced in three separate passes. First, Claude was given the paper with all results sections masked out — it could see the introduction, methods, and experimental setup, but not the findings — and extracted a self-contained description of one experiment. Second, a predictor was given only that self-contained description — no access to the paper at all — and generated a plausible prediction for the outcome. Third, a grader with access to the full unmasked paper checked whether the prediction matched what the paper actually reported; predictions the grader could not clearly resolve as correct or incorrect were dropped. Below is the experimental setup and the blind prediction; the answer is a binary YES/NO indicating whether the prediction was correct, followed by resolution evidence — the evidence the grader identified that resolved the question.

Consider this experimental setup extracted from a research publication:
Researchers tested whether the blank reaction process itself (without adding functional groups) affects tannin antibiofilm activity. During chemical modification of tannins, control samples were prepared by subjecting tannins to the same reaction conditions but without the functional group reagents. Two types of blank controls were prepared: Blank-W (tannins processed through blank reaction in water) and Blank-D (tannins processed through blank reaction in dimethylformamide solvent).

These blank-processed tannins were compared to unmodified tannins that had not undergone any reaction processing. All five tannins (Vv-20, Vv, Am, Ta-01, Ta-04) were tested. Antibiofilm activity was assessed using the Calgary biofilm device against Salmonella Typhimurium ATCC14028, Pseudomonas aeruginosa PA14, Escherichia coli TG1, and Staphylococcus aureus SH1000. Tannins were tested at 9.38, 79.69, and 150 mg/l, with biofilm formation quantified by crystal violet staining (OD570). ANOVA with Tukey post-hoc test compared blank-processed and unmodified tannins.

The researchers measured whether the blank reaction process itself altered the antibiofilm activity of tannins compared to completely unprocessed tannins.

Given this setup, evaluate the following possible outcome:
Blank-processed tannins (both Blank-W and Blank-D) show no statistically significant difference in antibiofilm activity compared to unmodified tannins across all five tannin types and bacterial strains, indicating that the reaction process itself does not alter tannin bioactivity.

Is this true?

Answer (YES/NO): NO